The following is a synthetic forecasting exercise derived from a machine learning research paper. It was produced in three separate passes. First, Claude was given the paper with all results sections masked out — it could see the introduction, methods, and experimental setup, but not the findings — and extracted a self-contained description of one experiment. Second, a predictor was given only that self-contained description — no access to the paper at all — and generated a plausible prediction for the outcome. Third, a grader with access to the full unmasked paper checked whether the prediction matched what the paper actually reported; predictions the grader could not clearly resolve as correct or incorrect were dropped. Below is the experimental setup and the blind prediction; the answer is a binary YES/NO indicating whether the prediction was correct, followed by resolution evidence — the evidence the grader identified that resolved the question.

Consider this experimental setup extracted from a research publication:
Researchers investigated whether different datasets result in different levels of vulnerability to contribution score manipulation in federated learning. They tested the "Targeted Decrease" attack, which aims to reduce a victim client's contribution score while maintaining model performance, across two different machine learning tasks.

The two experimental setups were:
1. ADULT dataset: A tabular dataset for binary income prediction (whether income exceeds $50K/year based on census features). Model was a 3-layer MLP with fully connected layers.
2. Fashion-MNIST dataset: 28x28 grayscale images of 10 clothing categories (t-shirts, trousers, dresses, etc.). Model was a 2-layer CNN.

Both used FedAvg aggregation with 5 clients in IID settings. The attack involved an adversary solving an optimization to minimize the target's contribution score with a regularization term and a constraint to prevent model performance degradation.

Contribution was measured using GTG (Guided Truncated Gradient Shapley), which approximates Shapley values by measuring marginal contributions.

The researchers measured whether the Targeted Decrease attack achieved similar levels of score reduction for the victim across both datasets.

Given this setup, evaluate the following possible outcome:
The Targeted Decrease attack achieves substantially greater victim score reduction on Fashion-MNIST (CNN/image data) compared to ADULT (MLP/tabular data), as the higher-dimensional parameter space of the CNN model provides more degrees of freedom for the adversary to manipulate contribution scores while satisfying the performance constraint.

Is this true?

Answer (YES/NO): YES